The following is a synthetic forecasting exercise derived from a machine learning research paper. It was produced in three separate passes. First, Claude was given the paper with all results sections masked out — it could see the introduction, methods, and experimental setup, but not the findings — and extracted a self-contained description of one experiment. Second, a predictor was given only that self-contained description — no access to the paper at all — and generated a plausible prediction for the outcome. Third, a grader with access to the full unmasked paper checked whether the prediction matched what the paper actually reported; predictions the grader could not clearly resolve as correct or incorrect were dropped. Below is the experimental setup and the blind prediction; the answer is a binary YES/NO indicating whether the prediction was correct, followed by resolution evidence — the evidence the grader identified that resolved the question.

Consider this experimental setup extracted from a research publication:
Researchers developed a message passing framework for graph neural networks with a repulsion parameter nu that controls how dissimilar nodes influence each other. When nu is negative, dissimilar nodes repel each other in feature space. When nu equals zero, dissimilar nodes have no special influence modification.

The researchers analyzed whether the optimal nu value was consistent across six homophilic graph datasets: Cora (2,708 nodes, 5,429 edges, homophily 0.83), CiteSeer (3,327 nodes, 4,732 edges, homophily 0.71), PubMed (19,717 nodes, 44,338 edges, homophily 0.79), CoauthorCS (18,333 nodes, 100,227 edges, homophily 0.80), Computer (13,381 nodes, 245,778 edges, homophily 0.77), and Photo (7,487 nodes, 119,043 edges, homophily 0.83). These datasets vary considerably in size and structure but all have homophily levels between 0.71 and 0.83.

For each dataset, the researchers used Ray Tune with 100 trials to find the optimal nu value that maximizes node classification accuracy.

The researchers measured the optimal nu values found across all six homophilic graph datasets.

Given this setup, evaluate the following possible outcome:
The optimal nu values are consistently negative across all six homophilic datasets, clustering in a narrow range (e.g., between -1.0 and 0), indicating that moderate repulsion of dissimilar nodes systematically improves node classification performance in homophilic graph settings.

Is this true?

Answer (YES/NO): NO